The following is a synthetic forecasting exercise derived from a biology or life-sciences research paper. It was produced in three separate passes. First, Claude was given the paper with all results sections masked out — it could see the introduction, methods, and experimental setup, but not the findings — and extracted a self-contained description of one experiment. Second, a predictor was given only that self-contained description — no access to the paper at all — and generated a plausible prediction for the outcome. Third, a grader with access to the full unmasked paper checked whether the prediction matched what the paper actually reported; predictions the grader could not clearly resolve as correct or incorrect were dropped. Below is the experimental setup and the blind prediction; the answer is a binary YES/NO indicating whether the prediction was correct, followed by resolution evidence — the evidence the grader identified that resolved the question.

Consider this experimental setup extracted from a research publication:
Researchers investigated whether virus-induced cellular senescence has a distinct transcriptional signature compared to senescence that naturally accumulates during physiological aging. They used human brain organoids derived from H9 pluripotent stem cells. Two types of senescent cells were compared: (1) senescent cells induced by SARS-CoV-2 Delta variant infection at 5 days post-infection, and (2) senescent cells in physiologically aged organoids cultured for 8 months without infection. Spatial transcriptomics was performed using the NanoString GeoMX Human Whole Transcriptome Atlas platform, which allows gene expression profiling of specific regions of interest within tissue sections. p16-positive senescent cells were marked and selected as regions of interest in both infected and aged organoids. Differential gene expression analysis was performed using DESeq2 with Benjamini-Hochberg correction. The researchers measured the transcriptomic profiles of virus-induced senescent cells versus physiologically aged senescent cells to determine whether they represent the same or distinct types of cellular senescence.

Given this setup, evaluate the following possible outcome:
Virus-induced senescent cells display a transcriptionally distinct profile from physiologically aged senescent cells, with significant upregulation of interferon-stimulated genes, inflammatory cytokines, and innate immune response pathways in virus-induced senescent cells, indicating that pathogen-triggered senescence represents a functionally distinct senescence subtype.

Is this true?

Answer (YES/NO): NO